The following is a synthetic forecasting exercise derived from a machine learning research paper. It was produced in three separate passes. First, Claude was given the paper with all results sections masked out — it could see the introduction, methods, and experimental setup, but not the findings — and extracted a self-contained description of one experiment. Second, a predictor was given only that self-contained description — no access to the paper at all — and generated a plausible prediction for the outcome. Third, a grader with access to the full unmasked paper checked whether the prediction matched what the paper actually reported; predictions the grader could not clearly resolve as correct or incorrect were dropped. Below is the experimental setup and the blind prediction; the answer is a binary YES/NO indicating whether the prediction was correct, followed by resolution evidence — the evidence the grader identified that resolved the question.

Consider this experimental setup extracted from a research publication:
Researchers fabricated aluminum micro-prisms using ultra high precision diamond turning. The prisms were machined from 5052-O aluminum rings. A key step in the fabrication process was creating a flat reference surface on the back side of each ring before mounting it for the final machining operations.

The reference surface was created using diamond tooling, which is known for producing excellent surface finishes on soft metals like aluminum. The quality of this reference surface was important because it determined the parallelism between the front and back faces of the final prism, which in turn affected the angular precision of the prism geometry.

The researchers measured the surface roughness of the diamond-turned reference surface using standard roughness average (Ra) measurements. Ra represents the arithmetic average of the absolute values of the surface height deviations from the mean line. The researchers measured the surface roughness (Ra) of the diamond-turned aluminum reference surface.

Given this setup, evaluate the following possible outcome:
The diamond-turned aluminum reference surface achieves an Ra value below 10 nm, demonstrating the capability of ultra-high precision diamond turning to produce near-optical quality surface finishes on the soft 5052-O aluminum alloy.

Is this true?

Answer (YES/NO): NO